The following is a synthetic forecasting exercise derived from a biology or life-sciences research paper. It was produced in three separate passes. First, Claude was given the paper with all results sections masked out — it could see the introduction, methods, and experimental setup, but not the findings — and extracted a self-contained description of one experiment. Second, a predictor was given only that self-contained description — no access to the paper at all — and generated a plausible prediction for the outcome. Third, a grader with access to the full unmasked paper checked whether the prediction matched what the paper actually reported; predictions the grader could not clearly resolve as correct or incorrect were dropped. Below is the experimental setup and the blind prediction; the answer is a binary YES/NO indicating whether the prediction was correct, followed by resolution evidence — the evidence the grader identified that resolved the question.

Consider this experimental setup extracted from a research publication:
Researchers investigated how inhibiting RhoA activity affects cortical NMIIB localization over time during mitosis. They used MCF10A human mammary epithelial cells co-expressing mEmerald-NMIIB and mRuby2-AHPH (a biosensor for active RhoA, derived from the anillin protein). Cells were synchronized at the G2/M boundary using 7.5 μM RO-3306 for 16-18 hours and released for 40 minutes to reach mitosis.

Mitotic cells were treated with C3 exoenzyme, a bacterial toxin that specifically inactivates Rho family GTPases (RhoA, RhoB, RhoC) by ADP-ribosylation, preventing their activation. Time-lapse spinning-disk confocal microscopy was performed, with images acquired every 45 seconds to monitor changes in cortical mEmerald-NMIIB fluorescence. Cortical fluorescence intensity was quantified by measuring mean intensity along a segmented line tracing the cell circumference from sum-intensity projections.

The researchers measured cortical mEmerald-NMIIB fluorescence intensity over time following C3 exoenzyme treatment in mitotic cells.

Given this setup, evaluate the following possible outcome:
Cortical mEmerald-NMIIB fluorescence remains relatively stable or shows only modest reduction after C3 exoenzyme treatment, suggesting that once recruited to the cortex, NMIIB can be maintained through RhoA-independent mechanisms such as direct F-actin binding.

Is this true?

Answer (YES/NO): NO